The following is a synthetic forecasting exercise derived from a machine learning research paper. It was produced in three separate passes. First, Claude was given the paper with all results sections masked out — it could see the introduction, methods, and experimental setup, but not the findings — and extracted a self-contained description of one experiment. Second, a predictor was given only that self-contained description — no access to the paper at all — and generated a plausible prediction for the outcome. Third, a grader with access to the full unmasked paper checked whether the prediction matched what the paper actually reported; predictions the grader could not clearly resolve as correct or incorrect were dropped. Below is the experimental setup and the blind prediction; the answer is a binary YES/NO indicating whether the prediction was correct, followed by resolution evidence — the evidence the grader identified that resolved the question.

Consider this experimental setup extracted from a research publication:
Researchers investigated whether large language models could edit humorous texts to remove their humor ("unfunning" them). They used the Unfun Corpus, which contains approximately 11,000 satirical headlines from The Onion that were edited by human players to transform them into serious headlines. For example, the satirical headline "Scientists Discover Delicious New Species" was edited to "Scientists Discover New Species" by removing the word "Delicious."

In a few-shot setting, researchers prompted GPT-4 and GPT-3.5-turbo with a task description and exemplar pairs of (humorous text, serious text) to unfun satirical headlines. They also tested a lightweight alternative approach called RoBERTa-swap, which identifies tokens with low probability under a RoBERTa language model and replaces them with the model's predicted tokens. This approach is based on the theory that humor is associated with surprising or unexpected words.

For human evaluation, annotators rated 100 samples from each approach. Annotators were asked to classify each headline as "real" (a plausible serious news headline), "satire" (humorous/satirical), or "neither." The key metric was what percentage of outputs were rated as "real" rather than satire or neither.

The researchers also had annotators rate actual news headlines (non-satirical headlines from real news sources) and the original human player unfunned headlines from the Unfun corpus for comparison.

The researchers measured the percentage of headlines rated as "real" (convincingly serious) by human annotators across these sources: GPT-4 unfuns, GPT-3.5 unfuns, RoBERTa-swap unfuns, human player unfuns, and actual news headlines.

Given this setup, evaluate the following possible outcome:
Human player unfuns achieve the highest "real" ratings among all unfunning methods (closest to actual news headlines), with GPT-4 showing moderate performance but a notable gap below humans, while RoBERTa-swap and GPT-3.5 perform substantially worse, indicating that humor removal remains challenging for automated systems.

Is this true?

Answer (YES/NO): NO